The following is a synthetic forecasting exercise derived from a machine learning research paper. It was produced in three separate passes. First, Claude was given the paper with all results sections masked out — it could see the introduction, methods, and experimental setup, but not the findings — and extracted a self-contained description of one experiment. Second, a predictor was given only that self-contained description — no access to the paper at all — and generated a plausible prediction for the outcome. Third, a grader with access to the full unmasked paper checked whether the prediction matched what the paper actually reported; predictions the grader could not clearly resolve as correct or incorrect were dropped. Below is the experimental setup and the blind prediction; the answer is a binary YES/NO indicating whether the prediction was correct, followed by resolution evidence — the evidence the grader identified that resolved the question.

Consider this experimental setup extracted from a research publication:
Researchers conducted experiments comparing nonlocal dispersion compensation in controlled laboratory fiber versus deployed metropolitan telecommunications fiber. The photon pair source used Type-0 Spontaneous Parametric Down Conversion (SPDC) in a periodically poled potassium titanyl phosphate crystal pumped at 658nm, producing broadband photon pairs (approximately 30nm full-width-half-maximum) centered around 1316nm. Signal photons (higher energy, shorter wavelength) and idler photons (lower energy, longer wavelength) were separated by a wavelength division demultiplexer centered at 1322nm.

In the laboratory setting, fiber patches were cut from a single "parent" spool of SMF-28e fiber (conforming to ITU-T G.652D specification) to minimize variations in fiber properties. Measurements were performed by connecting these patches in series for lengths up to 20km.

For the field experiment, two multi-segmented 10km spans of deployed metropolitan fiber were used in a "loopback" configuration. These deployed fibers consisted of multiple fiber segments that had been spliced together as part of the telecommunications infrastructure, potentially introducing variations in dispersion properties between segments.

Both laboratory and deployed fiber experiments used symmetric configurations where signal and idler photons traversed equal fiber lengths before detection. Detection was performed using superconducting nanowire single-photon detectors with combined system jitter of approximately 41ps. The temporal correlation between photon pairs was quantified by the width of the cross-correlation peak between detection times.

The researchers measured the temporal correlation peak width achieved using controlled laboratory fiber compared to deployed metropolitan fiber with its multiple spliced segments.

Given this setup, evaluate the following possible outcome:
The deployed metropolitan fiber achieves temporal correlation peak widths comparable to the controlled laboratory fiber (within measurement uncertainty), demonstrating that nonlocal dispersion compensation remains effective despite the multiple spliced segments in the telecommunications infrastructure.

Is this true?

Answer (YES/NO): YES